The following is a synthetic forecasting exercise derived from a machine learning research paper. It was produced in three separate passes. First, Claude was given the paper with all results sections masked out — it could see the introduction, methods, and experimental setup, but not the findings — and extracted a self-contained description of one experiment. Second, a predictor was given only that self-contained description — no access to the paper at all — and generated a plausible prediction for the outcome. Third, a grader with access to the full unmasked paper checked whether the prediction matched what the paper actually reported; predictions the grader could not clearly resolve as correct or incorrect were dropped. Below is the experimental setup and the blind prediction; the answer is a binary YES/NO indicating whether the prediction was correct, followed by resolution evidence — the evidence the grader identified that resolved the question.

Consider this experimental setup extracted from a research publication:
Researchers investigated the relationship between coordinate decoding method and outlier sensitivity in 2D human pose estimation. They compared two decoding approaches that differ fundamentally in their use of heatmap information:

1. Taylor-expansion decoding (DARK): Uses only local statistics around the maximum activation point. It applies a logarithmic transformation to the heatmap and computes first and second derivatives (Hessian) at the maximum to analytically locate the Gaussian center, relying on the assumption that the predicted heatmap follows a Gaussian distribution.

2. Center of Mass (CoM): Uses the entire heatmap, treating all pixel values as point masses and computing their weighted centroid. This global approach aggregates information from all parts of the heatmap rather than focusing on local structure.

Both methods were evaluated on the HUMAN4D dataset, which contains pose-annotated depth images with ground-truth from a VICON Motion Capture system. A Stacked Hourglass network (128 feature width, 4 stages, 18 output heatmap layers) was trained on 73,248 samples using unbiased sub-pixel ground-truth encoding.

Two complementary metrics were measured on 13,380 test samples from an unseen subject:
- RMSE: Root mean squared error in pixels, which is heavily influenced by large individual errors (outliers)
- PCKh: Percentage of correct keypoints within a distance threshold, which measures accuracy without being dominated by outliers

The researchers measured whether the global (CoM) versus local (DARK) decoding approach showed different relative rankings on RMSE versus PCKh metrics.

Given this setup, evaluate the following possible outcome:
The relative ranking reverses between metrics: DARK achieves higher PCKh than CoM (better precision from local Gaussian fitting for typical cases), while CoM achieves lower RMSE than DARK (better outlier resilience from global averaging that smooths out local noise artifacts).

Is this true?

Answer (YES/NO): YES